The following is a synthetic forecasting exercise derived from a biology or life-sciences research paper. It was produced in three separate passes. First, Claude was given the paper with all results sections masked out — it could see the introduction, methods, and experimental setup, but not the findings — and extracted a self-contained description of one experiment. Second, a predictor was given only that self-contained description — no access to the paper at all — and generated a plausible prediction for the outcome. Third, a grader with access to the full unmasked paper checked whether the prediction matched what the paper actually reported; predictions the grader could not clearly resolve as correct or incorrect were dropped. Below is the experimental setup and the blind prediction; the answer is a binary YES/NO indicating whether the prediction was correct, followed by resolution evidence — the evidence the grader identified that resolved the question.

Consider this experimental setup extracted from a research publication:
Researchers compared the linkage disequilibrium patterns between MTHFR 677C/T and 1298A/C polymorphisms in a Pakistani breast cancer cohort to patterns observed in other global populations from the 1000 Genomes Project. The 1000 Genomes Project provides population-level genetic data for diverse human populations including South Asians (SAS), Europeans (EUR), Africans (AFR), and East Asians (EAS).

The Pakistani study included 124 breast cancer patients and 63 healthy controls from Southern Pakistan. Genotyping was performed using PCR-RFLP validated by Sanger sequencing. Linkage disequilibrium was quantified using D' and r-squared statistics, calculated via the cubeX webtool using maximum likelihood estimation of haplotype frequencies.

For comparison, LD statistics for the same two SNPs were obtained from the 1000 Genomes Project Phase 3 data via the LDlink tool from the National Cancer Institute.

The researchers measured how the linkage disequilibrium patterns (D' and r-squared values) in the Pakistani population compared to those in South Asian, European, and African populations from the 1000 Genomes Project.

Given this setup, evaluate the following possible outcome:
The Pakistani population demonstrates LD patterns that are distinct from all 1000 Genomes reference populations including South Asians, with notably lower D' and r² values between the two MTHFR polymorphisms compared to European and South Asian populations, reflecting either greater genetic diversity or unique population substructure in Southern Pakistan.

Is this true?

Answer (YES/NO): NO